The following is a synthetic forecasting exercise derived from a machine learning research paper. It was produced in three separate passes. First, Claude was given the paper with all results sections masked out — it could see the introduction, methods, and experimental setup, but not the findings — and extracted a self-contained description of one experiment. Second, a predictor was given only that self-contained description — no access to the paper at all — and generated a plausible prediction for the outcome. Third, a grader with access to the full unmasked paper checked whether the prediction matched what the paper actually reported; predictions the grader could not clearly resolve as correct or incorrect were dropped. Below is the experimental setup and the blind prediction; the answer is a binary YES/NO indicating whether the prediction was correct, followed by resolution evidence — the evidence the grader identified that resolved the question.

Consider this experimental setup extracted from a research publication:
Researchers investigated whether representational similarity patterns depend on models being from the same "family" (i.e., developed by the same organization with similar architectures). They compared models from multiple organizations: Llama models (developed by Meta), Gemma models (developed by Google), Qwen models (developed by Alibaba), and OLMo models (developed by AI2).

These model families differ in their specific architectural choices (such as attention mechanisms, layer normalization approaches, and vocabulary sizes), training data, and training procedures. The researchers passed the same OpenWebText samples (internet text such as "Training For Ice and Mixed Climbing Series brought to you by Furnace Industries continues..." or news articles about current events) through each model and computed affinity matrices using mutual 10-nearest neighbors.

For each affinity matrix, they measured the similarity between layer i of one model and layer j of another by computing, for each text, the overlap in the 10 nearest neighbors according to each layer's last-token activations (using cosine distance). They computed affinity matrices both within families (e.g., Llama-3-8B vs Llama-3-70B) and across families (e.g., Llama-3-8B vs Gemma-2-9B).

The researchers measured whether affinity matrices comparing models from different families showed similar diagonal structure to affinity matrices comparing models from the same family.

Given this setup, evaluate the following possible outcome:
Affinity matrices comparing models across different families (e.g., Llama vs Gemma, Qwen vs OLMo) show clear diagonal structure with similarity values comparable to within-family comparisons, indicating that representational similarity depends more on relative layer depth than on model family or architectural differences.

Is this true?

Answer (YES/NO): YES